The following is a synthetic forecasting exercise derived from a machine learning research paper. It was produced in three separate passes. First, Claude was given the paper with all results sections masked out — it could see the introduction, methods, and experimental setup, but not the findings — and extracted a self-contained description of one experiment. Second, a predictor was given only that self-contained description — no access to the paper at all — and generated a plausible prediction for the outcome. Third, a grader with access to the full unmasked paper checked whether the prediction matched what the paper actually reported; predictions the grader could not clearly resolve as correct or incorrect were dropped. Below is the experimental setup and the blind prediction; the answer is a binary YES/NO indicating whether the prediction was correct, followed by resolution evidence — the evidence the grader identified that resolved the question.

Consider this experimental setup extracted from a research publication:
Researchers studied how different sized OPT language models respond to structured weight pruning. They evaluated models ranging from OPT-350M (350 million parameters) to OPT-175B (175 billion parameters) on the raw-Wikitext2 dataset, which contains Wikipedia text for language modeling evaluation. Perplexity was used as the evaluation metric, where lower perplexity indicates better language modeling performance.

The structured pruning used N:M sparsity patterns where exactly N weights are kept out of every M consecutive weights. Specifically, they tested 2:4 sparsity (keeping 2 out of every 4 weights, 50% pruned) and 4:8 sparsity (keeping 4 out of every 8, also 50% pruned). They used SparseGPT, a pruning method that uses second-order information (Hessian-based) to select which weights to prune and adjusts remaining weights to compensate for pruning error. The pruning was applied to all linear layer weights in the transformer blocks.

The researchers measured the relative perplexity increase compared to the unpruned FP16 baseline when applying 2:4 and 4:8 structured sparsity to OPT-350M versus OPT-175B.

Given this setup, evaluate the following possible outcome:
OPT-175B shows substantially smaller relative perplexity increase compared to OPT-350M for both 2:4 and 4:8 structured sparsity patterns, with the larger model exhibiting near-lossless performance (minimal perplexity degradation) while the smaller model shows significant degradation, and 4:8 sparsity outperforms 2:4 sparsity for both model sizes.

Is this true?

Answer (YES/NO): NO